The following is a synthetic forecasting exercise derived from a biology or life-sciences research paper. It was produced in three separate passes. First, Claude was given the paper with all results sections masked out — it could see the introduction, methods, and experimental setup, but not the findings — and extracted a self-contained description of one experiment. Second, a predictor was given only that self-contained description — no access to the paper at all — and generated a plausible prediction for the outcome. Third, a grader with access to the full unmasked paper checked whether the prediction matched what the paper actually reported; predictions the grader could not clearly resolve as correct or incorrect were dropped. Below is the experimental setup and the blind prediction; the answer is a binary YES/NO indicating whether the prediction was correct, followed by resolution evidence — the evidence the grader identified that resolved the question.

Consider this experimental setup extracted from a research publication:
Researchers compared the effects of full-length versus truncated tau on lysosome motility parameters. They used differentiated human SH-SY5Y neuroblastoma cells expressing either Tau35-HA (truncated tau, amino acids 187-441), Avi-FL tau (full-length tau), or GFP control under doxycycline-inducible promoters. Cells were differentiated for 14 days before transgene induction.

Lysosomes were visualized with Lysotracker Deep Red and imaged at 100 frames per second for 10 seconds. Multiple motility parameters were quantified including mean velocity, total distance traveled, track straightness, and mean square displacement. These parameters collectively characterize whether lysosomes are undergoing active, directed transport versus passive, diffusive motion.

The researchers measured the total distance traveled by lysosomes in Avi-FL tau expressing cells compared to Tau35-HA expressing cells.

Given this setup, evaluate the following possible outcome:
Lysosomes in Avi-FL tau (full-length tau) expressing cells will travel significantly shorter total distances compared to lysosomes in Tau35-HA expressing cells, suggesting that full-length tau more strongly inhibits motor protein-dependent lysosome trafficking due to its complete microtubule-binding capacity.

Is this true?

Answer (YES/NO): NO